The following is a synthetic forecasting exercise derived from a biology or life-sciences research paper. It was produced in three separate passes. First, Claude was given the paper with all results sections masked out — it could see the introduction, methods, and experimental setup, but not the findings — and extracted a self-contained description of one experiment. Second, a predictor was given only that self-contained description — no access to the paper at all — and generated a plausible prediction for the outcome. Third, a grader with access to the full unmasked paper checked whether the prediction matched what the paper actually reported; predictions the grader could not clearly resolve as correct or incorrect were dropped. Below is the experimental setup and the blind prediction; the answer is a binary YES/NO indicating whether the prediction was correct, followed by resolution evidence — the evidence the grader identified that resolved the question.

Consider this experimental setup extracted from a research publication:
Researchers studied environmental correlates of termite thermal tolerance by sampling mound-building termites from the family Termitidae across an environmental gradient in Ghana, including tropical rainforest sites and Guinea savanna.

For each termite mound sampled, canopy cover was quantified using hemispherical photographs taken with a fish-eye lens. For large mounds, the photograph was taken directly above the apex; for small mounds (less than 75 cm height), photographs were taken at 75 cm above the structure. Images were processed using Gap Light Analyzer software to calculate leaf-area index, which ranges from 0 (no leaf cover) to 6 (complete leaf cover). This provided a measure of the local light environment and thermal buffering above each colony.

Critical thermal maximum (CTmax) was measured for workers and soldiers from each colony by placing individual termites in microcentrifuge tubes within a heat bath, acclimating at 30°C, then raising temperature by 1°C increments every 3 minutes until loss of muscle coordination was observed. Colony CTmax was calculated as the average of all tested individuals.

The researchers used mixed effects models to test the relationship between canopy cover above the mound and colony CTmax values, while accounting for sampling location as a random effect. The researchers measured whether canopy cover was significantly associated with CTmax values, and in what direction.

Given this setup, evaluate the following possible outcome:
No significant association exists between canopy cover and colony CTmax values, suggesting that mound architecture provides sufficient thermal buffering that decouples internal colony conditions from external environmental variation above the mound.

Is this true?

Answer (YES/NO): NO